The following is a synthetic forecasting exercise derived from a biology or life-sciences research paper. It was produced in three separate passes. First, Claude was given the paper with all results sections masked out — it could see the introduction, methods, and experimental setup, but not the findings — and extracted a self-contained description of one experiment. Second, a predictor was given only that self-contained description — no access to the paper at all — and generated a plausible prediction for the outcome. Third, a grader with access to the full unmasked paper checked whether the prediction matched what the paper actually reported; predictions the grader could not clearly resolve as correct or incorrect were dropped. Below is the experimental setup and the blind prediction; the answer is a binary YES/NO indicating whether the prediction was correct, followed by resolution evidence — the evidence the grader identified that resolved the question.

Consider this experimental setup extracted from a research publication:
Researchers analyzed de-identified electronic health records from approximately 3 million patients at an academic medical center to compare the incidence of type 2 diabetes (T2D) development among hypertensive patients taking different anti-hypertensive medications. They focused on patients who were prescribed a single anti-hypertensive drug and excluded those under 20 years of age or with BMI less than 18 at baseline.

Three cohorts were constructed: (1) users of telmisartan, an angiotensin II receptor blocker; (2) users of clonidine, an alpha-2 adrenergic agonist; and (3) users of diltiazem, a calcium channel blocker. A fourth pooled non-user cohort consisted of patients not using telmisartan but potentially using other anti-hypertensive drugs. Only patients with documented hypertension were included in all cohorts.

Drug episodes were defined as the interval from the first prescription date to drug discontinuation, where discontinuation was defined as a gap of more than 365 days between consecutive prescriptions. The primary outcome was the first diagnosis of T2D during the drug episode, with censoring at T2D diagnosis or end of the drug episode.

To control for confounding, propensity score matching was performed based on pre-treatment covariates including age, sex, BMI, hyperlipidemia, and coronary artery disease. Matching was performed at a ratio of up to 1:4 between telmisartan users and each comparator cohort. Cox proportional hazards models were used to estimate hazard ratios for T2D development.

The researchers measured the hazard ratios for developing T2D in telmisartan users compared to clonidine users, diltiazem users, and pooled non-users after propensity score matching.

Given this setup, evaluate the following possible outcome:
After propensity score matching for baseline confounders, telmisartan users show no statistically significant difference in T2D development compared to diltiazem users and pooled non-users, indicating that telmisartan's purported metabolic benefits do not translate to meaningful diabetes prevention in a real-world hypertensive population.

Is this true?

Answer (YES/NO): NO